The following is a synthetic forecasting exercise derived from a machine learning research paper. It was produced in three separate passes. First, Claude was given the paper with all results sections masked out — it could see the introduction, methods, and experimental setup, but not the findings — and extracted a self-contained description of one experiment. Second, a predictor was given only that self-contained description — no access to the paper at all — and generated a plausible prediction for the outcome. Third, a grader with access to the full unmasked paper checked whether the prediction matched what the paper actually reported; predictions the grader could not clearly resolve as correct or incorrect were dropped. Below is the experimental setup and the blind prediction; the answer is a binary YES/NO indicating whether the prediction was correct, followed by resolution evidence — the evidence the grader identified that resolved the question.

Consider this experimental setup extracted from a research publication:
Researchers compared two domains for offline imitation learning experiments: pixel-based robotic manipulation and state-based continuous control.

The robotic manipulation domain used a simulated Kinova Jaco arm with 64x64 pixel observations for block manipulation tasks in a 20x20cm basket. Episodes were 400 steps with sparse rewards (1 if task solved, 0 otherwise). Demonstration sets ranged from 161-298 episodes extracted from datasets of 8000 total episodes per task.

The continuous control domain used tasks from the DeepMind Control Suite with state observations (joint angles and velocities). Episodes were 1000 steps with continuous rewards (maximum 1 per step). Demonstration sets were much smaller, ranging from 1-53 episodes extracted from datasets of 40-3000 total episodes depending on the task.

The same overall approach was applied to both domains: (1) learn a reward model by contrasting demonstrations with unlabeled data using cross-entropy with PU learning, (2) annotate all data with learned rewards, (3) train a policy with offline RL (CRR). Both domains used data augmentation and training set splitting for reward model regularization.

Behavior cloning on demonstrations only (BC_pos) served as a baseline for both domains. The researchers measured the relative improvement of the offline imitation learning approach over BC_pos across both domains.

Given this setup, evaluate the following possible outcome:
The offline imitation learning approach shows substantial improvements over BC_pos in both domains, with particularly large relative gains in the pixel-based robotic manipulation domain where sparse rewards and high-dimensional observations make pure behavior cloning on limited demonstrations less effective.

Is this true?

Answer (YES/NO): NO